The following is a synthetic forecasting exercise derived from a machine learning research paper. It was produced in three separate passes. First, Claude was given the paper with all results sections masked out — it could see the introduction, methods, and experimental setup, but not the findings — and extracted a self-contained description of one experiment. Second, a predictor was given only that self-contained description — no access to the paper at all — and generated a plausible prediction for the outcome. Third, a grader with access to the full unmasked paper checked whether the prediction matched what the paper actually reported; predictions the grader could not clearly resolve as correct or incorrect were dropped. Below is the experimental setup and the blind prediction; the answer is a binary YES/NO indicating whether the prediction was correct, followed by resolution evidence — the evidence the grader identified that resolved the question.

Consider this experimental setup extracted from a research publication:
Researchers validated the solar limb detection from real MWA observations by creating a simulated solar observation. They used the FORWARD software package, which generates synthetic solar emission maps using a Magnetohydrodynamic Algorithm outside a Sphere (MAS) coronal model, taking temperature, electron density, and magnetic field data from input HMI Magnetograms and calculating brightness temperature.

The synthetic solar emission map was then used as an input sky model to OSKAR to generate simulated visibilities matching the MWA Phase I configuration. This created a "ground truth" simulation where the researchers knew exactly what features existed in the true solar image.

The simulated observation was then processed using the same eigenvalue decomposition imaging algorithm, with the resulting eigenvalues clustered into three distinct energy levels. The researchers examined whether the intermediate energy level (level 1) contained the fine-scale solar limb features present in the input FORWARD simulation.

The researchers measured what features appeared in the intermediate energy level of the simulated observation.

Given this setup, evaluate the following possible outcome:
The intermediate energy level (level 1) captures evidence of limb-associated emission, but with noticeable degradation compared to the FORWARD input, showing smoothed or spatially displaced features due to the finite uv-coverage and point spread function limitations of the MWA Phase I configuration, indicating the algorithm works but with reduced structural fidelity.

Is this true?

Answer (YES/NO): NO